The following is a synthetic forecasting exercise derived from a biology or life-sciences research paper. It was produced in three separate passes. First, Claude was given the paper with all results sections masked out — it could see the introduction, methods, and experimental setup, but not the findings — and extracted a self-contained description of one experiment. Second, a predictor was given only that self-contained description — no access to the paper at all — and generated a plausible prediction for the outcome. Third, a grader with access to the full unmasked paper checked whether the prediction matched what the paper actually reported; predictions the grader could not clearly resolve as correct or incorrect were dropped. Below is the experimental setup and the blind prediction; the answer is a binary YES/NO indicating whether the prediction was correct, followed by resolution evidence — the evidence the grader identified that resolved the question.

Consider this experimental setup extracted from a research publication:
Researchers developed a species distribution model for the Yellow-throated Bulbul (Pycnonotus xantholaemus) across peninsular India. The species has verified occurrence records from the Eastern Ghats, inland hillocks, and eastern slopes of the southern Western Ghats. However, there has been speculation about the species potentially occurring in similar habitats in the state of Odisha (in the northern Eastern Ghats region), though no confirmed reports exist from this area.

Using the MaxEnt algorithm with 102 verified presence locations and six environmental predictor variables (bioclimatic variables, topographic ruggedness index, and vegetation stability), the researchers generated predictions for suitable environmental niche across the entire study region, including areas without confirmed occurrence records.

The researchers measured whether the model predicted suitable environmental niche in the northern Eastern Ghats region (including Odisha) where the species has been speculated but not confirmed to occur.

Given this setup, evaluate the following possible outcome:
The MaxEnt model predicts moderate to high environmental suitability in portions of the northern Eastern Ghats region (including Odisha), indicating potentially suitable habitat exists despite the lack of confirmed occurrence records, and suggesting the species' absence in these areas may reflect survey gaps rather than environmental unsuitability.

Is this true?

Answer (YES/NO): YES